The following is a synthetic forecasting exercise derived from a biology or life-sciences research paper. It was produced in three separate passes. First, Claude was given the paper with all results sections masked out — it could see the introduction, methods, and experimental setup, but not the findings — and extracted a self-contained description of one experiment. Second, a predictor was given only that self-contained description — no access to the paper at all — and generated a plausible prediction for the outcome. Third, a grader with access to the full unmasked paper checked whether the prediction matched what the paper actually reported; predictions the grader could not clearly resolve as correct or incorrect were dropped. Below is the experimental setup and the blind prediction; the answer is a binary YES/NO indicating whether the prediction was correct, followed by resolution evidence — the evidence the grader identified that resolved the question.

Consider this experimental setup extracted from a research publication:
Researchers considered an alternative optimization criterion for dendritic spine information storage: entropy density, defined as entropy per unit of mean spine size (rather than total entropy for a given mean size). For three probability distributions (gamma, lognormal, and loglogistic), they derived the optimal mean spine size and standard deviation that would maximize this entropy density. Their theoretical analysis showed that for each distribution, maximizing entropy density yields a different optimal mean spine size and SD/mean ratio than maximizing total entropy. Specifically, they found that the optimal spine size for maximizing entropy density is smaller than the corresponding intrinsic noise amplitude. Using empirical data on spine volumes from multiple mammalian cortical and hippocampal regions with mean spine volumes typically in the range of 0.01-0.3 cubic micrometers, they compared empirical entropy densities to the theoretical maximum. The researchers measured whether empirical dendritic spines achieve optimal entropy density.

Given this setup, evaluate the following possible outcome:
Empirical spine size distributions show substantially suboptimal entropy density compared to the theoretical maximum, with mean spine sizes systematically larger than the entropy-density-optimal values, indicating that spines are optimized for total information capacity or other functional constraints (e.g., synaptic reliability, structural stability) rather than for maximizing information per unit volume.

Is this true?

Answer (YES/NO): YES